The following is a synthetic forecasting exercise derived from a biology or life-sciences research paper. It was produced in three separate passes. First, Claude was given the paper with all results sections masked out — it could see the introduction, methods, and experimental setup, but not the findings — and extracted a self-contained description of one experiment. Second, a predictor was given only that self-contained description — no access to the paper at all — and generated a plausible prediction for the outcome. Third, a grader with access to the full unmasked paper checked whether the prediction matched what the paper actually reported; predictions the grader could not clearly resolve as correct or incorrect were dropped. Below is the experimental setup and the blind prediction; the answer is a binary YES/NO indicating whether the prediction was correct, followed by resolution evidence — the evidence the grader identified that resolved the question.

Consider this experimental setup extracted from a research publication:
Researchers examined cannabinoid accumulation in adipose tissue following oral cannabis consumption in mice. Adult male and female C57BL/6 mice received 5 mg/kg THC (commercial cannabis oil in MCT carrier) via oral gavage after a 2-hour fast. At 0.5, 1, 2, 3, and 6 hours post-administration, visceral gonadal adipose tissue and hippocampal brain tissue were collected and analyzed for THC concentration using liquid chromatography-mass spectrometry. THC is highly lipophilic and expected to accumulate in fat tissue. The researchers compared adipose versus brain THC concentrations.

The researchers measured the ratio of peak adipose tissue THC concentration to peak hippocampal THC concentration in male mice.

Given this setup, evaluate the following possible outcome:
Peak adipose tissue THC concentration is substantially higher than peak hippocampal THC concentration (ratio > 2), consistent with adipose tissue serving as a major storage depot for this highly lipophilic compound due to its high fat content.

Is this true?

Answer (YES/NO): YES